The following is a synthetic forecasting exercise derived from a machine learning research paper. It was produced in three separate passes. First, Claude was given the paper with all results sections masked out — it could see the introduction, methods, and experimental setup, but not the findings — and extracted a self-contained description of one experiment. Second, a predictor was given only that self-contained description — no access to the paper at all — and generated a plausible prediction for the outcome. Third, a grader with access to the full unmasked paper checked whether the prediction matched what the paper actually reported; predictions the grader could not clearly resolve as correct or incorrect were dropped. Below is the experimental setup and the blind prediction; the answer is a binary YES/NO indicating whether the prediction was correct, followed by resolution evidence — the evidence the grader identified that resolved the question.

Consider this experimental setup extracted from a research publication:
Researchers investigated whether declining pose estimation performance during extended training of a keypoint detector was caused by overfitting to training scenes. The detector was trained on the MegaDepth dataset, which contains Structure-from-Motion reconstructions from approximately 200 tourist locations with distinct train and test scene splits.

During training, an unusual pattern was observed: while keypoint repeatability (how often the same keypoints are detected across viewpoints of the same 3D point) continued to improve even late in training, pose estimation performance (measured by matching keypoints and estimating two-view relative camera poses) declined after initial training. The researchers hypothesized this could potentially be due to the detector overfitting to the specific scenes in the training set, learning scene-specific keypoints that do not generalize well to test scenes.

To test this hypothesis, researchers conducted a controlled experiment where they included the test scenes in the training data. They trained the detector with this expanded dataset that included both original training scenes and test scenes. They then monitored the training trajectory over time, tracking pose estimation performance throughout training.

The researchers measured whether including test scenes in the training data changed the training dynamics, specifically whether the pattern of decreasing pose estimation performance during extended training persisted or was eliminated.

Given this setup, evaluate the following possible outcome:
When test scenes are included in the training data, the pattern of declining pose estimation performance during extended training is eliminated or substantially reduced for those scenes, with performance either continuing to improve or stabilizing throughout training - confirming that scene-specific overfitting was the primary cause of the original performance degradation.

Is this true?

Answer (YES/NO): NO